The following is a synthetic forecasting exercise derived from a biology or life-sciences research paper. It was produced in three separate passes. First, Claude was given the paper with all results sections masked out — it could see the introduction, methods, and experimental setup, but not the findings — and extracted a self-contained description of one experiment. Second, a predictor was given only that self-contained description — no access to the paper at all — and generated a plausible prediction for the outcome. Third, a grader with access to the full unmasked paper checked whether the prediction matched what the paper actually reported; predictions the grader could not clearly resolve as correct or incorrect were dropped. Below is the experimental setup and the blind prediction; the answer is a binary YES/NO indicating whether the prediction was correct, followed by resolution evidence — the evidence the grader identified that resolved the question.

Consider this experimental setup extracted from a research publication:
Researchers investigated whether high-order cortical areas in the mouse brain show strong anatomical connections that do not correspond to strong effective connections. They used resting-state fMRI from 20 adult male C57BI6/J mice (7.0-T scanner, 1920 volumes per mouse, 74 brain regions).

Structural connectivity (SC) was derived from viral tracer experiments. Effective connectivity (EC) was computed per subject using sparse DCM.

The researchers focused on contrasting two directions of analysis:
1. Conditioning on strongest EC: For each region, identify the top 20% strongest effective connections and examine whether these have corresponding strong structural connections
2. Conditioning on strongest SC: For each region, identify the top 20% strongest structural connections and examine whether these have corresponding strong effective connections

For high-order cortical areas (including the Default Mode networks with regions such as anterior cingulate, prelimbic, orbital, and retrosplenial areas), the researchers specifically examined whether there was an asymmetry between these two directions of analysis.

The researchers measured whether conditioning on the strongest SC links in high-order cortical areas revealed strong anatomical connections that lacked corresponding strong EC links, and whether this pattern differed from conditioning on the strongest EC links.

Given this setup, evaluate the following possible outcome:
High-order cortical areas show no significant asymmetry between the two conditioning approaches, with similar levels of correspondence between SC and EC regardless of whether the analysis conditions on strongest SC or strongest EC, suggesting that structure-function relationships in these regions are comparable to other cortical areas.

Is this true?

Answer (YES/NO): NO